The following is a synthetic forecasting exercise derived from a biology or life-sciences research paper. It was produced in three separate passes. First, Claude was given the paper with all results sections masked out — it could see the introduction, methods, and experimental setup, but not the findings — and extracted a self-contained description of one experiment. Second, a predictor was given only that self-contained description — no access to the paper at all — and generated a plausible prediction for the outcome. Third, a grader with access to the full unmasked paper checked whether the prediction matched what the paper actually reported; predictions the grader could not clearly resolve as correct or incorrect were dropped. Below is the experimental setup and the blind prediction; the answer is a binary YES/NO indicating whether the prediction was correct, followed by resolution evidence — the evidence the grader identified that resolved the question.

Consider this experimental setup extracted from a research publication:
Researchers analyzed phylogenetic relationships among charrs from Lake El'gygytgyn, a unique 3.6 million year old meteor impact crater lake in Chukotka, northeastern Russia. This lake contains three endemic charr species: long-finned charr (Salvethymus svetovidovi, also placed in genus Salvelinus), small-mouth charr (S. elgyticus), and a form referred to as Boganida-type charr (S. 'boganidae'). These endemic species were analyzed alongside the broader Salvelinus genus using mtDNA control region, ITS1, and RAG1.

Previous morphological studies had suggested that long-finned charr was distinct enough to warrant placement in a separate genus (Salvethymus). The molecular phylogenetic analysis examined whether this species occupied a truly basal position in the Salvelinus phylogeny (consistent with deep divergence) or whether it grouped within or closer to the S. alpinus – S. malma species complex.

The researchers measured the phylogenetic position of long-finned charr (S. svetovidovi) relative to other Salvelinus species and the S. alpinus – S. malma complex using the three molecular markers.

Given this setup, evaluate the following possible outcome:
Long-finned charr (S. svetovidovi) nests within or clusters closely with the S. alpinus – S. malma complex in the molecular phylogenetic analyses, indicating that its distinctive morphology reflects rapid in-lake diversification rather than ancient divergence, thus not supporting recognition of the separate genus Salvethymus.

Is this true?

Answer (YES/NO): YES